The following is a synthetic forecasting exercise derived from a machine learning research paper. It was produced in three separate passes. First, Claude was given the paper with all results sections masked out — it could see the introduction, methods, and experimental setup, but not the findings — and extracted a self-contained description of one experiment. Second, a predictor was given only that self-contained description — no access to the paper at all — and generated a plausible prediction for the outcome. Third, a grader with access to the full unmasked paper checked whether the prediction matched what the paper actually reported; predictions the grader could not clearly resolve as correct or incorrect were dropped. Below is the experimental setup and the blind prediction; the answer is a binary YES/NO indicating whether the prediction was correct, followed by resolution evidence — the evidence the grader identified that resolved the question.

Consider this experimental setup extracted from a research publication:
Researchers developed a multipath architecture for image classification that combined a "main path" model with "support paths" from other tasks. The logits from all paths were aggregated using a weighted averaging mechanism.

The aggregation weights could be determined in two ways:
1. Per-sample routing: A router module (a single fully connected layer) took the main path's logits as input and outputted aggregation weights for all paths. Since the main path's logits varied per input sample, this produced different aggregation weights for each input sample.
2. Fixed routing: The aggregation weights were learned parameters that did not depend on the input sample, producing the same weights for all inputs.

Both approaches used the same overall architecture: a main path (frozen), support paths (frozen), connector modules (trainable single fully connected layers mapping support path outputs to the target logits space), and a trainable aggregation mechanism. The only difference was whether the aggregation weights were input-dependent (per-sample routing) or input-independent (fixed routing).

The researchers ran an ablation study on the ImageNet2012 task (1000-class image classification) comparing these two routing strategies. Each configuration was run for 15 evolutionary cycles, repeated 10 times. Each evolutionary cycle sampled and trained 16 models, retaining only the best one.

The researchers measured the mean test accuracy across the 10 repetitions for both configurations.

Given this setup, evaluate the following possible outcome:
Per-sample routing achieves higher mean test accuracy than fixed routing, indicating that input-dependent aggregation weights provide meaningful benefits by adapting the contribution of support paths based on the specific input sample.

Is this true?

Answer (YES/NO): YES